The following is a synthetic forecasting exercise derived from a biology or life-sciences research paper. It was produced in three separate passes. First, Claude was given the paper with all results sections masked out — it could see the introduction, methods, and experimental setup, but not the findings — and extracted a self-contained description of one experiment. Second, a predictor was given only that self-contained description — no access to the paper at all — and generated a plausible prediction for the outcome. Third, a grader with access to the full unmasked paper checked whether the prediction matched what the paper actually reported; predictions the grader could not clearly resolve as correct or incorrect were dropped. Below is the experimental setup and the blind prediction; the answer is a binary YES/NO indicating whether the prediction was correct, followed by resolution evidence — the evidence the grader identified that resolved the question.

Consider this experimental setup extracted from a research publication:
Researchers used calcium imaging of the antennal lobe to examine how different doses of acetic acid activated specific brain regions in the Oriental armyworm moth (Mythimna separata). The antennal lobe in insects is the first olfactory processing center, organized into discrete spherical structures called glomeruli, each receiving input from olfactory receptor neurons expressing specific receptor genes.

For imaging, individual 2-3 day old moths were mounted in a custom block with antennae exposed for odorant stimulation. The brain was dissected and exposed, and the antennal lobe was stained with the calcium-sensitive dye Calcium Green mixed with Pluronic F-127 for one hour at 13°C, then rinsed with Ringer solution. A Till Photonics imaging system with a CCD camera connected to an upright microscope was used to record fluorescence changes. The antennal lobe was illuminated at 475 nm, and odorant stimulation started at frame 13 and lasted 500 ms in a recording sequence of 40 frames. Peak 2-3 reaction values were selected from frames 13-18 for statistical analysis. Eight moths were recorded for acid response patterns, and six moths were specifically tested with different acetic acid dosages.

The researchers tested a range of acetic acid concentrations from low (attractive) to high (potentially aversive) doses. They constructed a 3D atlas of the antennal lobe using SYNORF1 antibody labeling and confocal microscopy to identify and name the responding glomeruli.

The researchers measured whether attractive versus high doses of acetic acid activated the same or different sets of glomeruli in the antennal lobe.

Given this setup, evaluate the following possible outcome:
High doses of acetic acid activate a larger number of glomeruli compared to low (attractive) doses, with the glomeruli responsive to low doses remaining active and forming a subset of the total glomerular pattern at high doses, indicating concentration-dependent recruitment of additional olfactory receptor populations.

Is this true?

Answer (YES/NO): YES